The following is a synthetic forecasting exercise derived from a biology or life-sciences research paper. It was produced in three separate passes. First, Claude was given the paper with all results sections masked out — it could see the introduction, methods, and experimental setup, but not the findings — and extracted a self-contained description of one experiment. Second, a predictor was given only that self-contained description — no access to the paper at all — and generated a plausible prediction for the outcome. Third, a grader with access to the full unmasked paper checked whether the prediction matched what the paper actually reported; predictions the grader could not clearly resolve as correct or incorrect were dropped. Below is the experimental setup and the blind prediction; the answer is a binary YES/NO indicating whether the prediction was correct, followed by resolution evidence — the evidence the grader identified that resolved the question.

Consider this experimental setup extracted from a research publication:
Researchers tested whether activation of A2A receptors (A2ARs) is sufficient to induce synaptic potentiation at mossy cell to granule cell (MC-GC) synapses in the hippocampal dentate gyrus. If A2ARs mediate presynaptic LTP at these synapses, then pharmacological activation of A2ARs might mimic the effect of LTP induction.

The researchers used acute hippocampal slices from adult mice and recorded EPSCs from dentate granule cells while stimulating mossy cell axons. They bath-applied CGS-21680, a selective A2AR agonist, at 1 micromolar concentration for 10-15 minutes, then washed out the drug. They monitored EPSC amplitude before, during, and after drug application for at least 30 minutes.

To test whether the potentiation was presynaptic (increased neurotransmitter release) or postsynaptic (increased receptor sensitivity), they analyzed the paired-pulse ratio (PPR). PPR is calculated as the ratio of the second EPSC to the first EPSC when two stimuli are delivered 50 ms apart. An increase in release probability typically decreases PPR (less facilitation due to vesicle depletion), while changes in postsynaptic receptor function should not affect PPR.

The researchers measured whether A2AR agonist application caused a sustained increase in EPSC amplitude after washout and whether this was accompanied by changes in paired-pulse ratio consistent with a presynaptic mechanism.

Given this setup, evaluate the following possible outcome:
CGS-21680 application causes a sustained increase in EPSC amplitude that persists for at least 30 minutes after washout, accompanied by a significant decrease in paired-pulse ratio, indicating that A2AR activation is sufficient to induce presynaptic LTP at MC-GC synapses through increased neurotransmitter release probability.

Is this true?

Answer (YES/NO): YES